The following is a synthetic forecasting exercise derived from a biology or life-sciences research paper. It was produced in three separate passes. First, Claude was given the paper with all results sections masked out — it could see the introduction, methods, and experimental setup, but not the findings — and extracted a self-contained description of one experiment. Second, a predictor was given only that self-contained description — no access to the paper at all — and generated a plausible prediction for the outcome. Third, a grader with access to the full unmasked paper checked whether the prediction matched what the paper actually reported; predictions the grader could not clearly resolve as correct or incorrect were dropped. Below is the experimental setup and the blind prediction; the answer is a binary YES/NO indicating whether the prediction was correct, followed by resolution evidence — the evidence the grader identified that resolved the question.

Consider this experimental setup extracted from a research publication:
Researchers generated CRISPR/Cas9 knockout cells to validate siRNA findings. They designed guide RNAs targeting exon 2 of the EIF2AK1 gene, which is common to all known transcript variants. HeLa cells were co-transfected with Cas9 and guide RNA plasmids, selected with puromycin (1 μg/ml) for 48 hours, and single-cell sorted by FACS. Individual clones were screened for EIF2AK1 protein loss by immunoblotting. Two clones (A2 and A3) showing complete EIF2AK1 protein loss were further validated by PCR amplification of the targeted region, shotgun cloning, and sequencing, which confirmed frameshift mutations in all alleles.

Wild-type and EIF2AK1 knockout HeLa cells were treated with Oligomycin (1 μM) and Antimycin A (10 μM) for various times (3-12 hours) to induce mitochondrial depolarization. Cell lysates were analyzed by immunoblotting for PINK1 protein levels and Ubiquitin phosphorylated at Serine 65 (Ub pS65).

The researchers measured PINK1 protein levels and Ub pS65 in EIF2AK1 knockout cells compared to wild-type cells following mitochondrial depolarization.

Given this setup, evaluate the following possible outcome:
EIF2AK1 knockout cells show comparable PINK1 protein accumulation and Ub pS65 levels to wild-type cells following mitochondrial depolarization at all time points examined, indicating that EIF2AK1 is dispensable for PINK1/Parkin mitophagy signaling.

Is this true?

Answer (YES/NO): NO